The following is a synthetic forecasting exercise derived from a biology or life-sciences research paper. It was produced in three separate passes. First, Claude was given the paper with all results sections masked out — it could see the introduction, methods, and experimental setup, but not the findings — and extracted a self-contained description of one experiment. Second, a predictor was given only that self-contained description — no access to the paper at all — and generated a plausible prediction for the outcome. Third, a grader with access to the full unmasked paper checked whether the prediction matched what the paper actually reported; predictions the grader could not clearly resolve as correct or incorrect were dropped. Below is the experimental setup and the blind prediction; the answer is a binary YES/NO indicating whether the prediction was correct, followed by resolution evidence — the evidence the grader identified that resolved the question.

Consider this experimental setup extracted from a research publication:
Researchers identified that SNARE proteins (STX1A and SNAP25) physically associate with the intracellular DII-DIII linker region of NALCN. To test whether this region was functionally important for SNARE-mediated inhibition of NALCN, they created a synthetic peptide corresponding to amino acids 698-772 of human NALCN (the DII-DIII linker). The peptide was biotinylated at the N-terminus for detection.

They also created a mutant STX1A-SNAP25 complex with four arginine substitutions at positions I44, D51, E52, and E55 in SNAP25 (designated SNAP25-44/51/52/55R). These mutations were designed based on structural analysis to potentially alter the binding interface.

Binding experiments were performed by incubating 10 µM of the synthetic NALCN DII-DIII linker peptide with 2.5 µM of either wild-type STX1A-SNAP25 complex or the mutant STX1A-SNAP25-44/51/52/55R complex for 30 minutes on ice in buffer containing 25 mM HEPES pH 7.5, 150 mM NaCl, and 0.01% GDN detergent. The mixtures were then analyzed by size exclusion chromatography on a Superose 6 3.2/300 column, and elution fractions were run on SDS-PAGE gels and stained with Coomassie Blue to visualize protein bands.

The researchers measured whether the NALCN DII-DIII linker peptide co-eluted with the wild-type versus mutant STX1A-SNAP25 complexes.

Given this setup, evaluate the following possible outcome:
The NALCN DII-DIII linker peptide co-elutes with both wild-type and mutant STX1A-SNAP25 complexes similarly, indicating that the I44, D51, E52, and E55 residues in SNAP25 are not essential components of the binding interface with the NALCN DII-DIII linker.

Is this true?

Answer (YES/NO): NO